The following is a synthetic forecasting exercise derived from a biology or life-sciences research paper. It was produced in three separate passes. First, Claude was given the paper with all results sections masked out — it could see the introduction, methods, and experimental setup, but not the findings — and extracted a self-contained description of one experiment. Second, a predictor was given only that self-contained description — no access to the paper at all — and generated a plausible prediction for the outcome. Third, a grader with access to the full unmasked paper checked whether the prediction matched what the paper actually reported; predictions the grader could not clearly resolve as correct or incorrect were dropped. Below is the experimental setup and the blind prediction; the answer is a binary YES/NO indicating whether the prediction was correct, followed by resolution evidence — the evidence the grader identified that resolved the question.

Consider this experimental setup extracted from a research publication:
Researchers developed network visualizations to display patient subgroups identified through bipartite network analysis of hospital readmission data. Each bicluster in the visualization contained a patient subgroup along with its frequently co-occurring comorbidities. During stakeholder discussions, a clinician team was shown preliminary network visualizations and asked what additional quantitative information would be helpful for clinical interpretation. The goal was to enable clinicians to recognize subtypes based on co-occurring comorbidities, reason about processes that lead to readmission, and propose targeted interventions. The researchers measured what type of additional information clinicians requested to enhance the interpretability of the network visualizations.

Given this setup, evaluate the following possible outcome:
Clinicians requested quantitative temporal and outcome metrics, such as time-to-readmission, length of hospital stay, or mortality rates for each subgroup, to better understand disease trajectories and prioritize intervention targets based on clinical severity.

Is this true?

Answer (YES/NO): NO